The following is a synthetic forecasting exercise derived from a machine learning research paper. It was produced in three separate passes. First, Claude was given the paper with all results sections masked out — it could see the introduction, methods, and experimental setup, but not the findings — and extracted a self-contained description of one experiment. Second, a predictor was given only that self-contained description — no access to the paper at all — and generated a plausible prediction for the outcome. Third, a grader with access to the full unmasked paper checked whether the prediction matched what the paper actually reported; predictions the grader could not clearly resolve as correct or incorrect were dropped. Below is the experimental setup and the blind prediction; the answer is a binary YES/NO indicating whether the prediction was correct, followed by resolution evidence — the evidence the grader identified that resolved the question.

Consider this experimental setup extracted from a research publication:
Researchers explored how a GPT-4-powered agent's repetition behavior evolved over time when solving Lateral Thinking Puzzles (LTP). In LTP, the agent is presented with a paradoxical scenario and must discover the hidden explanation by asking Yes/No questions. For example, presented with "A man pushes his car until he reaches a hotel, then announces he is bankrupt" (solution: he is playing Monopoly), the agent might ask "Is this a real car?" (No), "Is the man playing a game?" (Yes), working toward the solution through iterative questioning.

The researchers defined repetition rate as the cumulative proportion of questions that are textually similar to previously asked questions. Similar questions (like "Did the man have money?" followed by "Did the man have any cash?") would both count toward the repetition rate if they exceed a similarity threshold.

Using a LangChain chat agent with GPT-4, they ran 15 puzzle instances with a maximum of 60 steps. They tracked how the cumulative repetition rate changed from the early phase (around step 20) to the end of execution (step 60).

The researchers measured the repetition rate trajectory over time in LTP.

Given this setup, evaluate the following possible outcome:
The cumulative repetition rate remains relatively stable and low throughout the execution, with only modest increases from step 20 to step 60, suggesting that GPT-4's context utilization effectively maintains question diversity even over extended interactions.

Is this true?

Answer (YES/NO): NO